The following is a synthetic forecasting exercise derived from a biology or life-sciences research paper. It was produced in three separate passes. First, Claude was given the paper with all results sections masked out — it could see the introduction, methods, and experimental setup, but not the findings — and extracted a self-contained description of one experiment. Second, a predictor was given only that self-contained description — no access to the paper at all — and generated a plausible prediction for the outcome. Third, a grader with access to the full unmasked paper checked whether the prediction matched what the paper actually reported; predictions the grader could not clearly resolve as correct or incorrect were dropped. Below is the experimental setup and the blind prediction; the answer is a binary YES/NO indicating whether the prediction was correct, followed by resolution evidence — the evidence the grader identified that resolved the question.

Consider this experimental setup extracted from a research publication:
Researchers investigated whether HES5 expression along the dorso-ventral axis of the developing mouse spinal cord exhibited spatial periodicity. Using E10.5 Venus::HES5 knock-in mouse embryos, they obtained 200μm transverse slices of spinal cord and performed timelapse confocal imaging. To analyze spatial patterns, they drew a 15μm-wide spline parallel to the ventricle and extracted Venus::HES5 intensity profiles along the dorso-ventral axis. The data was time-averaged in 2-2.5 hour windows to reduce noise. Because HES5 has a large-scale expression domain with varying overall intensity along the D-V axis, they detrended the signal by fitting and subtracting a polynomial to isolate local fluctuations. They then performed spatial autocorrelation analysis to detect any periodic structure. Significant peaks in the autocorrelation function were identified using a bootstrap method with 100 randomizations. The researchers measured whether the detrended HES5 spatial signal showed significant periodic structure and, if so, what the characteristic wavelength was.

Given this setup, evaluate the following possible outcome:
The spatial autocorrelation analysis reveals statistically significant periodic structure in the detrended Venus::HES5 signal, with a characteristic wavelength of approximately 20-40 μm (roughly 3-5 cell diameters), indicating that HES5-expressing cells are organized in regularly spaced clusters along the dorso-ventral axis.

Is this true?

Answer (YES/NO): NO